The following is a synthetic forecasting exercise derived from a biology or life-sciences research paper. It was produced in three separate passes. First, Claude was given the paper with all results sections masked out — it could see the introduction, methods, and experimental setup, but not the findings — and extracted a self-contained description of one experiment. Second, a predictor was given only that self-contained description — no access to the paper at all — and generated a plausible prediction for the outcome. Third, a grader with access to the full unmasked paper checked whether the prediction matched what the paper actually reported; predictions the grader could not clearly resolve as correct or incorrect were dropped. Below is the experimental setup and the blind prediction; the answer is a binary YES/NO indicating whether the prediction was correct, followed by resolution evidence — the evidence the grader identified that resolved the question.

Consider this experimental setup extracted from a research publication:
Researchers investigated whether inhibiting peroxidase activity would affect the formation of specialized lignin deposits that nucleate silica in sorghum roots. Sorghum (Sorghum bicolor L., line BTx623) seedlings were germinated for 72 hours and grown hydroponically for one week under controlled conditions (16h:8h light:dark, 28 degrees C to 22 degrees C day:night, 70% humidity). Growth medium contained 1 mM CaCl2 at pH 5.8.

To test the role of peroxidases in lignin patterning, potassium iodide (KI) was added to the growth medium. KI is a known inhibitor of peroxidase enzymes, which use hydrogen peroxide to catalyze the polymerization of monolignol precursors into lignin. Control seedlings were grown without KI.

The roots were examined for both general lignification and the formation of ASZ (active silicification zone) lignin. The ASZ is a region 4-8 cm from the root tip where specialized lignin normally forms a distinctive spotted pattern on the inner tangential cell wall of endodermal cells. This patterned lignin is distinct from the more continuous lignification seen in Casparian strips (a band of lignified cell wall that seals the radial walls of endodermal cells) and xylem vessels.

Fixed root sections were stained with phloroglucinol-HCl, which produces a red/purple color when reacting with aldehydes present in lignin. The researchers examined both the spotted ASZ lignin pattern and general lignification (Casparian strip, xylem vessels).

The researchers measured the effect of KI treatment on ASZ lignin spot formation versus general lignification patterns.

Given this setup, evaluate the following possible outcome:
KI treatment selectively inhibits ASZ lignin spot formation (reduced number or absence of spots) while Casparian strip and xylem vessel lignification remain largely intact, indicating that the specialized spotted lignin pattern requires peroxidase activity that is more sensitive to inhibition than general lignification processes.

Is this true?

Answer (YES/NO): YES